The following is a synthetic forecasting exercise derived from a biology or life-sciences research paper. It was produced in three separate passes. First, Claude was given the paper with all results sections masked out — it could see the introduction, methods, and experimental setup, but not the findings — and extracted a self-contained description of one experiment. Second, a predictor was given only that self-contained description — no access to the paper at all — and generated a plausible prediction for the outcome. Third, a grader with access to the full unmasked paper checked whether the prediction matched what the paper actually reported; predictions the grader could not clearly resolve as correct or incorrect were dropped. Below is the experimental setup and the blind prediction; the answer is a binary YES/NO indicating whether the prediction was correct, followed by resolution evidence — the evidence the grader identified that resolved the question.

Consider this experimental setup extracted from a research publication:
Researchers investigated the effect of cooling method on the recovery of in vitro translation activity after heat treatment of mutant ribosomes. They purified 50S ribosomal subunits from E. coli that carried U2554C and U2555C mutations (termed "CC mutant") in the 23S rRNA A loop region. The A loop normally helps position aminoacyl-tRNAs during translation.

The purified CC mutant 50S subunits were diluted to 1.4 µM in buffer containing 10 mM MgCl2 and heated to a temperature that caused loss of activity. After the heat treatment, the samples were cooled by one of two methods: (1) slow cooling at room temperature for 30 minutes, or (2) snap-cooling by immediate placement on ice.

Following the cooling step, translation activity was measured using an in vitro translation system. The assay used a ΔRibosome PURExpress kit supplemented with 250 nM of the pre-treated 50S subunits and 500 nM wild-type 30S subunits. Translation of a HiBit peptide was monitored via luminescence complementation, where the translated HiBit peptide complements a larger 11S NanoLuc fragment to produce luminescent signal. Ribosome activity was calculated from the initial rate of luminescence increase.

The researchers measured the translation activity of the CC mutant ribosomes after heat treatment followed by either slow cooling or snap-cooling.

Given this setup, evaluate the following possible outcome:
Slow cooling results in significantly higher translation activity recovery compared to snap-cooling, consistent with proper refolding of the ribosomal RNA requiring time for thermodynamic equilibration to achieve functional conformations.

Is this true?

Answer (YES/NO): YES